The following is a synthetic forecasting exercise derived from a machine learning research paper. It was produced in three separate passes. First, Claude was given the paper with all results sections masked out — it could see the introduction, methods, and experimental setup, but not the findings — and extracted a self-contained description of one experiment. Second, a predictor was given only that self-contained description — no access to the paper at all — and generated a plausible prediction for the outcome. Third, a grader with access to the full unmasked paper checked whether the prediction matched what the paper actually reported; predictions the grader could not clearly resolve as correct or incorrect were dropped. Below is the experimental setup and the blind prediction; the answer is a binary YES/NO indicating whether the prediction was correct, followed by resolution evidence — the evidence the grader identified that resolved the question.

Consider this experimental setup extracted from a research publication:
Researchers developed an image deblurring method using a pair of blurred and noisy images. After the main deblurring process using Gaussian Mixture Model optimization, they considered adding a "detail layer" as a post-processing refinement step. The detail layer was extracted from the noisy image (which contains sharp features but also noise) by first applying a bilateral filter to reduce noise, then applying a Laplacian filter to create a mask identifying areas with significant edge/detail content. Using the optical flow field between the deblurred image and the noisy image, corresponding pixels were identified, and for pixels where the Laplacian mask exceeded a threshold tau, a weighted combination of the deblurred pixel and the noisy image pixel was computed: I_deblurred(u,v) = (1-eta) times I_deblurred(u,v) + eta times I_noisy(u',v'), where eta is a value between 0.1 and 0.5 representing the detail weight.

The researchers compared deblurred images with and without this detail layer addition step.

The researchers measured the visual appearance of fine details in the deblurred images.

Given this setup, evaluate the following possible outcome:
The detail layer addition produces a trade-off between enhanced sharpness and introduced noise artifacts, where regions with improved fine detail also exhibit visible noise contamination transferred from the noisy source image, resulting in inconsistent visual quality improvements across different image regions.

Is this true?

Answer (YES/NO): NO